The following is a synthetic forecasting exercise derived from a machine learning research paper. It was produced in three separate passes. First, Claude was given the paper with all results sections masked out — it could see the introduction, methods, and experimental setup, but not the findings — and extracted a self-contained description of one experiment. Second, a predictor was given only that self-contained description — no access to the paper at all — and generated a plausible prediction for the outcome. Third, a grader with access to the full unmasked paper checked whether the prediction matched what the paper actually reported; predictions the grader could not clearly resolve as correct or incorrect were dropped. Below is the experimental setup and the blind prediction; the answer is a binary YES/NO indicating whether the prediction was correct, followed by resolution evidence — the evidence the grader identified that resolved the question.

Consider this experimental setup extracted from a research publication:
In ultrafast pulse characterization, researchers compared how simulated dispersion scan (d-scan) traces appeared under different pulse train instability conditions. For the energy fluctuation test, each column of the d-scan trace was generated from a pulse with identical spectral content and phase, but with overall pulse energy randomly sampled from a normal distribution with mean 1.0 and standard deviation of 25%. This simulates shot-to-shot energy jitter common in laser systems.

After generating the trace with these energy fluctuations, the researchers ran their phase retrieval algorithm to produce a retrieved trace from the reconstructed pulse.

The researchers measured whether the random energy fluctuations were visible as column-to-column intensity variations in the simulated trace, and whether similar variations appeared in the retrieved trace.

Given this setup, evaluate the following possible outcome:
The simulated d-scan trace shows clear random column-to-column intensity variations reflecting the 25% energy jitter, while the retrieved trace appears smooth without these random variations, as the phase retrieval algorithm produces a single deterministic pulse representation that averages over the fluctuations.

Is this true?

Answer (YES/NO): YES